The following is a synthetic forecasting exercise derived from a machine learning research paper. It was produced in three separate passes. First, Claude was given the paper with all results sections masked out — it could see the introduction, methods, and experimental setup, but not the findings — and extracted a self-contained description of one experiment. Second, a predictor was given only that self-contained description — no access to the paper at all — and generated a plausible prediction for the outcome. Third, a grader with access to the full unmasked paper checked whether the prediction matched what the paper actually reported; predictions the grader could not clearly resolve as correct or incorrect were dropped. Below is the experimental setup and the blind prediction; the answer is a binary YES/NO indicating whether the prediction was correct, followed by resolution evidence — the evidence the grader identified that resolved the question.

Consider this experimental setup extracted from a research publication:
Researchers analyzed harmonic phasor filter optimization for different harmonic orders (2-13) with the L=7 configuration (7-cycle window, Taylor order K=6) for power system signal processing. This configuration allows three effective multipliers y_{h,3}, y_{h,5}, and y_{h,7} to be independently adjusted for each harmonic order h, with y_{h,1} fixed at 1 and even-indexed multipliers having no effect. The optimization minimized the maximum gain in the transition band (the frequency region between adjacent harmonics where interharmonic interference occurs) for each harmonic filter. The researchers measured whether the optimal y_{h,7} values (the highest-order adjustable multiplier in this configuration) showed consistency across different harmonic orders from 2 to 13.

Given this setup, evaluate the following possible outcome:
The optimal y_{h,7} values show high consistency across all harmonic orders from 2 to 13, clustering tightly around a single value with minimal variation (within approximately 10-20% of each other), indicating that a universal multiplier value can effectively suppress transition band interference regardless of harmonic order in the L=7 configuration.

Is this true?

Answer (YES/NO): NO